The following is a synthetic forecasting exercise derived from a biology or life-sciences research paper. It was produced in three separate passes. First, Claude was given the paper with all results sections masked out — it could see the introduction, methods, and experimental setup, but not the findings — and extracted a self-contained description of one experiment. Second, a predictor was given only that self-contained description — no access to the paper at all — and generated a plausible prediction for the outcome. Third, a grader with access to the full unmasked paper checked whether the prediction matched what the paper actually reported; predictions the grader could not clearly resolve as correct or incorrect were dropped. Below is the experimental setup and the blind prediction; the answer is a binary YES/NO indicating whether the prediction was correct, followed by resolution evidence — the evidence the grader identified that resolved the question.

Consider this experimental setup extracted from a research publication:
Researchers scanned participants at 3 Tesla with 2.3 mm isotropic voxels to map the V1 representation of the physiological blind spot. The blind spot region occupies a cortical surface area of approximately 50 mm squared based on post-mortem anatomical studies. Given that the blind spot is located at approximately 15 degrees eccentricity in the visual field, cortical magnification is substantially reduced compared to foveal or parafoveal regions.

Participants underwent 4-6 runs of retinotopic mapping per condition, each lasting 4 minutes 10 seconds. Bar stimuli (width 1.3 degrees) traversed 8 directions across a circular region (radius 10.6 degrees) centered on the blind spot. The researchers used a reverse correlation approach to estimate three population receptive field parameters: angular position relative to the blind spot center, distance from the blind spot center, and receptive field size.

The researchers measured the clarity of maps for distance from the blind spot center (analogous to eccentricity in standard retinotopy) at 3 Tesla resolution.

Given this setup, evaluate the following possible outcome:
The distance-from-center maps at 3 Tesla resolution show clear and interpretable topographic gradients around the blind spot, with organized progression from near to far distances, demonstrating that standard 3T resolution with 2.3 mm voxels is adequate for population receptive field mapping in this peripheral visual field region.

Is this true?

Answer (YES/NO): NO